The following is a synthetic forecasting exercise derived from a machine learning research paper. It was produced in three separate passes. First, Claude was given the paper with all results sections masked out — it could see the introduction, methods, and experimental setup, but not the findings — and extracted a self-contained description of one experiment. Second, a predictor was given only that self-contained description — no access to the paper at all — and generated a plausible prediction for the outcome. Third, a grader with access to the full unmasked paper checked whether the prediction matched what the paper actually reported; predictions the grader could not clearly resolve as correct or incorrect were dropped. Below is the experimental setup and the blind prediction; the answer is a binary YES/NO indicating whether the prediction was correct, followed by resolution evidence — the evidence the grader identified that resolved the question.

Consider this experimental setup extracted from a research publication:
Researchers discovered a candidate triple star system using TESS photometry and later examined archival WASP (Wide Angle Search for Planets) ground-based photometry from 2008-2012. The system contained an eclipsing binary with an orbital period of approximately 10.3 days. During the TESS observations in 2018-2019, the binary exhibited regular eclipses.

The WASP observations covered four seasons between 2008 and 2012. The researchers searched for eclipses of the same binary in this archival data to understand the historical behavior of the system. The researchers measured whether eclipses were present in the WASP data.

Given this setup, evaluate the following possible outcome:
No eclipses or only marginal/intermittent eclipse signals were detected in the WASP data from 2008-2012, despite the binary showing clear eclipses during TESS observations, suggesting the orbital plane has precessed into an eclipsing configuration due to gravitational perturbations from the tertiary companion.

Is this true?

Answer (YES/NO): YES